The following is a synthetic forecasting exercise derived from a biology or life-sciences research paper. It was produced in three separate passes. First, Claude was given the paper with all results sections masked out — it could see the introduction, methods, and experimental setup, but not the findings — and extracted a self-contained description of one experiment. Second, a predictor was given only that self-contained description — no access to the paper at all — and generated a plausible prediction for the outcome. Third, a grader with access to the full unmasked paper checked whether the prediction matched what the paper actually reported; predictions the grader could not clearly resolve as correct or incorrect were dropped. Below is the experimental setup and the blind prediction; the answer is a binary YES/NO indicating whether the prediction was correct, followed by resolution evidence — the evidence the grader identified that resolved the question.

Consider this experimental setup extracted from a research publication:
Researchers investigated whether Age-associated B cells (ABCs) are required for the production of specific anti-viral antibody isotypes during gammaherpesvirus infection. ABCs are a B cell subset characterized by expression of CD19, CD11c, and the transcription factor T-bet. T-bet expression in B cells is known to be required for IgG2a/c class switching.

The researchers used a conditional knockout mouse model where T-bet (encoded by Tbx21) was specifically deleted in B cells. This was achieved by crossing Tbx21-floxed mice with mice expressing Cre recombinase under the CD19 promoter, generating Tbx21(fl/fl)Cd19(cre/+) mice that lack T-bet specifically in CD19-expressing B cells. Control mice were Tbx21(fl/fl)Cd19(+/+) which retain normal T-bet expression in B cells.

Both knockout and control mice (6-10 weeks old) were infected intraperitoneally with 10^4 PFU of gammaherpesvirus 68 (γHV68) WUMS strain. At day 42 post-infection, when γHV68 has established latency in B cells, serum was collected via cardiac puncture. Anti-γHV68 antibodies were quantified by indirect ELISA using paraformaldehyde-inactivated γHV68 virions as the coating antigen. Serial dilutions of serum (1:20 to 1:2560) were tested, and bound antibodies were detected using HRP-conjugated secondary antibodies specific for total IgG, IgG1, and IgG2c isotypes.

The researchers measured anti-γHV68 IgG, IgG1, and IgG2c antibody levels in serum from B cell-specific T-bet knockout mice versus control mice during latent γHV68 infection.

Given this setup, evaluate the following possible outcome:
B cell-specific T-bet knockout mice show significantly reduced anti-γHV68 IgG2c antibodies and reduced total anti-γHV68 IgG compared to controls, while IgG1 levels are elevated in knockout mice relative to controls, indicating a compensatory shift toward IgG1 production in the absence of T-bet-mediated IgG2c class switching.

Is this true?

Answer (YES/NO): NO